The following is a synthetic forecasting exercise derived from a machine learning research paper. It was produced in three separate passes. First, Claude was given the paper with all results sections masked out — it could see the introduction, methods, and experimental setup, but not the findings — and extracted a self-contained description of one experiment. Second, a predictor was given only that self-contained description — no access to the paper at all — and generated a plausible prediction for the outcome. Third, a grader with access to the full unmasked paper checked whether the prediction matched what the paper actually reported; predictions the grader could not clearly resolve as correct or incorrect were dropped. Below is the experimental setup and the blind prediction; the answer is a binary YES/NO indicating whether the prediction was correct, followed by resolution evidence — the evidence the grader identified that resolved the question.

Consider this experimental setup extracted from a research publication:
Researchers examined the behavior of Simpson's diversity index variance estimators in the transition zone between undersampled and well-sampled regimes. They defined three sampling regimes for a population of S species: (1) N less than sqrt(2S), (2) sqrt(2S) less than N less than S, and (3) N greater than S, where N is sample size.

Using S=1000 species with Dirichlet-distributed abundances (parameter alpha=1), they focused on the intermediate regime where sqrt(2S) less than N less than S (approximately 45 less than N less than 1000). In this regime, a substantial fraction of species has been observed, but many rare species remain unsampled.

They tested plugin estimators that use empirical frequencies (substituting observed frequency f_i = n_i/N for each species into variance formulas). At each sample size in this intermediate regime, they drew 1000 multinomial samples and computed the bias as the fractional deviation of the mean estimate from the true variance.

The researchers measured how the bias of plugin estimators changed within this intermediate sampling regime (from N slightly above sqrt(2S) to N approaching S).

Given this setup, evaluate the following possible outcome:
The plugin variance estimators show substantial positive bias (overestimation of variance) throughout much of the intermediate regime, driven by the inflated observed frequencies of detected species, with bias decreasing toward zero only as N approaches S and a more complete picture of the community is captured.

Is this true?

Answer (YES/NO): NO